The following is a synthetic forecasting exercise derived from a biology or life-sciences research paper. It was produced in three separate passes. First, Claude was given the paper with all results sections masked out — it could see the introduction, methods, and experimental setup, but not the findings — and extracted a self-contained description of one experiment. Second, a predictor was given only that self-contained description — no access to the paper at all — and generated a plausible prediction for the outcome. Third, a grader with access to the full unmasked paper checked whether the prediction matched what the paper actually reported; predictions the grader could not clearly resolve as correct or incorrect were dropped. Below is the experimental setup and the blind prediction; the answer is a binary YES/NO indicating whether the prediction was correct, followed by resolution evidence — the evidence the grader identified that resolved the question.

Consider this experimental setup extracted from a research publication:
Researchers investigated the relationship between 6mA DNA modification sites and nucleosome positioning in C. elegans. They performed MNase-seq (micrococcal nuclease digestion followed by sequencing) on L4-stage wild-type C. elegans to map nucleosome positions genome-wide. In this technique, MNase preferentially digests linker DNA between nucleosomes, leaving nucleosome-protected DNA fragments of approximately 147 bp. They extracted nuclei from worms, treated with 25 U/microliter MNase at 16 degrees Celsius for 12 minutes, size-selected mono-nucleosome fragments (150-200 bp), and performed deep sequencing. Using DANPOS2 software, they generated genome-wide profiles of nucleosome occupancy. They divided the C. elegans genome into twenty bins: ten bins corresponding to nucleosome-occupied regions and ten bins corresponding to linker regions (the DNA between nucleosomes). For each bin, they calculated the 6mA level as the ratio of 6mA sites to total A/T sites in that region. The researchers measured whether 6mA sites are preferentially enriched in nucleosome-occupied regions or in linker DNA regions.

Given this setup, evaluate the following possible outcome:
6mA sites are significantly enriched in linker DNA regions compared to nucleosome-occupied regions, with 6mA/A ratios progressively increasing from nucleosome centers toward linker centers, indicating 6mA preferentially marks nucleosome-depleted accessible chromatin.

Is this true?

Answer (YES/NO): NO